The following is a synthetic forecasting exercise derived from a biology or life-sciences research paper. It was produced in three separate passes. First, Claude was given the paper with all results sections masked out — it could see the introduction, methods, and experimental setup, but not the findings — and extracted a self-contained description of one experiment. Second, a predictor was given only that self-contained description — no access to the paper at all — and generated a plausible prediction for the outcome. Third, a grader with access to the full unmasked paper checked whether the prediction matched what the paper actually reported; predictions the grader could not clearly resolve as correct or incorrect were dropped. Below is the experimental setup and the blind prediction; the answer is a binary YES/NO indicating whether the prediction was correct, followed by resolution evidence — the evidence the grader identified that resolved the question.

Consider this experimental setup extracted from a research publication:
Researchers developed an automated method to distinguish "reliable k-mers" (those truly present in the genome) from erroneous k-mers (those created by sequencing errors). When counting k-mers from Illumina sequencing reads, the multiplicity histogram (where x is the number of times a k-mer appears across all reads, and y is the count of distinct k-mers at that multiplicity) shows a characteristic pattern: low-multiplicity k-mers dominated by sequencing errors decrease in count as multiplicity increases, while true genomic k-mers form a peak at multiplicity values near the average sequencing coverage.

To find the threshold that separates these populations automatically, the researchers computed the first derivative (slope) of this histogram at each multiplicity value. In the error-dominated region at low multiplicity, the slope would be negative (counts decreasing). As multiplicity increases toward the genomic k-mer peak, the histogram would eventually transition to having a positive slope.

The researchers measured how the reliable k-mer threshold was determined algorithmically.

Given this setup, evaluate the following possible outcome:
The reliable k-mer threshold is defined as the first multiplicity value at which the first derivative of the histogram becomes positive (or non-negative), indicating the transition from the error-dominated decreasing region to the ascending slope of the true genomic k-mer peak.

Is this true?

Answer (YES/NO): YES